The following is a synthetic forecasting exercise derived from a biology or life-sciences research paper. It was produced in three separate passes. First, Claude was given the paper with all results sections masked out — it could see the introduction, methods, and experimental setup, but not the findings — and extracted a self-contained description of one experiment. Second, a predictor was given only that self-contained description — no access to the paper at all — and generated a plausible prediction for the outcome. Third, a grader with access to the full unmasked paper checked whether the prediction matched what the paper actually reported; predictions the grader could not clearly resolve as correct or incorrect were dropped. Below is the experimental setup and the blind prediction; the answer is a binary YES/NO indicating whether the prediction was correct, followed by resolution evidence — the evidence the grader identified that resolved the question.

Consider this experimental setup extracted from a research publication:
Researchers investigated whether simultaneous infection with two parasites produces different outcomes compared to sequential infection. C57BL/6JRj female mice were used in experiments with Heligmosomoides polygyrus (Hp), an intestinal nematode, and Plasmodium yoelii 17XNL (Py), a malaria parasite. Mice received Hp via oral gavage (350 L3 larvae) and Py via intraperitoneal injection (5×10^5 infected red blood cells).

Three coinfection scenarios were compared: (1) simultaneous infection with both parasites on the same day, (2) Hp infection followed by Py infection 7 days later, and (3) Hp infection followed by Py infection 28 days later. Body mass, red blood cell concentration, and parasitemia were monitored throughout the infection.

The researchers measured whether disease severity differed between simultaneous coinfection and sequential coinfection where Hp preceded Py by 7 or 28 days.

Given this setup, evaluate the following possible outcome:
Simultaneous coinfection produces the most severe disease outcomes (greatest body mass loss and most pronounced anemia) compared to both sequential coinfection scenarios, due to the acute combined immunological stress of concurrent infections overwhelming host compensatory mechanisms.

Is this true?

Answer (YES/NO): NO